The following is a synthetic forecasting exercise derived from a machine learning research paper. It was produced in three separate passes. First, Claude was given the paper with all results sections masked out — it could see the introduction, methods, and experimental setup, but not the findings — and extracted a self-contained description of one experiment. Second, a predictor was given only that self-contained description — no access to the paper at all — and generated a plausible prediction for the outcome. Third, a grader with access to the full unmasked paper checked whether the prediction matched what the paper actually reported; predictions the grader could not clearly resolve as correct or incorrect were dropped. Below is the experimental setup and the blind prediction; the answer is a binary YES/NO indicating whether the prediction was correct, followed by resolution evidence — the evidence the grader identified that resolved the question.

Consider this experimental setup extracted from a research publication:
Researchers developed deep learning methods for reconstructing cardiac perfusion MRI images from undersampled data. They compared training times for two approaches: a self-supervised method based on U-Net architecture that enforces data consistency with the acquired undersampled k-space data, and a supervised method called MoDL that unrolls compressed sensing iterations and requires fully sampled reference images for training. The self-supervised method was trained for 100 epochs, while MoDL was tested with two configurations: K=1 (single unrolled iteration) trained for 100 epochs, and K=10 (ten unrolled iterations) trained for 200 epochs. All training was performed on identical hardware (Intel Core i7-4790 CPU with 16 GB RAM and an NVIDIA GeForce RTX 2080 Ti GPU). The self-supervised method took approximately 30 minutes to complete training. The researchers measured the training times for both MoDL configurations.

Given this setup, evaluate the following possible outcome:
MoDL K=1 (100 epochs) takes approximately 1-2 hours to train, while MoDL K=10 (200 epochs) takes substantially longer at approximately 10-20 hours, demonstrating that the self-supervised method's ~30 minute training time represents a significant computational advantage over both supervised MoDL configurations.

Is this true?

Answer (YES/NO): NO